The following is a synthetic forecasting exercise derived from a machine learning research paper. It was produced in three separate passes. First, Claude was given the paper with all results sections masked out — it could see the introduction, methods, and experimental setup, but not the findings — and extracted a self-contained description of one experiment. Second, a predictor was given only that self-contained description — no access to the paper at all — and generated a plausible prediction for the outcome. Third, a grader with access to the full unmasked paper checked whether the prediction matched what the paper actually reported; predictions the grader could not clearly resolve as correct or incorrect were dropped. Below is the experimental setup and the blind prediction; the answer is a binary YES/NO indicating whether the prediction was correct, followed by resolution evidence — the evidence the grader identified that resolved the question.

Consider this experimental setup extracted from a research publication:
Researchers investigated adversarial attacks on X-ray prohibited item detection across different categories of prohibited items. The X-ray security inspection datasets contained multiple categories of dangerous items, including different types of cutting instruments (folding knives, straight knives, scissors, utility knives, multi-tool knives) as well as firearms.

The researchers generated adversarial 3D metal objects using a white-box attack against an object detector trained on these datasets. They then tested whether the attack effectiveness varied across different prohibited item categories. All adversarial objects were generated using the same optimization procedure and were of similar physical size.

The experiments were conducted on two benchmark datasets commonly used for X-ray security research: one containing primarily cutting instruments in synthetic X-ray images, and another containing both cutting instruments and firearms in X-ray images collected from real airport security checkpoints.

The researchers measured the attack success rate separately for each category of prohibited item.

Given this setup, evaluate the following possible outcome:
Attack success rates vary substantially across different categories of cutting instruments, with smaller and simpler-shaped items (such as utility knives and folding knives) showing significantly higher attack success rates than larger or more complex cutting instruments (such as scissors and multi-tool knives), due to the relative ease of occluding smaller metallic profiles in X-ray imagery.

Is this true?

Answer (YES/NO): NO